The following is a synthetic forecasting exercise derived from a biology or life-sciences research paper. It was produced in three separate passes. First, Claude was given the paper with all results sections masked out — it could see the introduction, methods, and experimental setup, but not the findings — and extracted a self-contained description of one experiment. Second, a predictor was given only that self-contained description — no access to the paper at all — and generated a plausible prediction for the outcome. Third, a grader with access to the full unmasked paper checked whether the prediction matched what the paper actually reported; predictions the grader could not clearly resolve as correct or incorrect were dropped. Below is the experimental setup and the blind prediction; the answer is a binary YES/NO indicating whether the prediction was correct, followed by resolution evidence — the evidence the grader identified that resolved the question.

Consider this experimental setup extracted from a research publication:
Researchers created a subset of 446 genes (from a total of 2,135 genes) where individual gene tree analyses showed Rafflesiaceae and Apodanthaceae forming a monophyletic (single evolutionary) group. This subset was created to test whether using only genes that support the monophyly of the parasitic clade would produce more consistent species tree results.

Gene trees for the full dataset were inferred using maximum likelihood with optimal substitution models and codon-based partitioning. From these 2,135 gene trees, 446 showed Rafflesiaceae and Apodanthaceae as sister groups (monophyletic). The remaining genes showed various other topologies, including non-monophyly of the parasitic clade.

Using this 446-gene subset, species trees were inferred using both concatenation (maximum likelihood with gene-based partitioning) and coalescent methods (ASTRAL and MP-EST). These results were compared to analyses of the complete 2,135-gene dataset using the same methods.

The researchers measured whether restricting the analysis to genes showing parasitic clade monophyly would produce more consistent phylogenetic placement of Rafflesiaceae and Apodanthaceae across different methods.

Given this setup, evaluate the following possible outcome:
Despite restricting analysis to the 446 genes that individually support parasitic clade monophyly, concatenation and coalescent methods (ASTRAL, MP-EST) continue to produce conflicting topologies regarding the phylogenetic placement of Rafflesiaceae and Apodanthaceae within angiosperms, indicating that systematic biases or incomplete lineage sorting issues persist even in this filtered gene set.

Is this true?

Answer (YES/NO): YES